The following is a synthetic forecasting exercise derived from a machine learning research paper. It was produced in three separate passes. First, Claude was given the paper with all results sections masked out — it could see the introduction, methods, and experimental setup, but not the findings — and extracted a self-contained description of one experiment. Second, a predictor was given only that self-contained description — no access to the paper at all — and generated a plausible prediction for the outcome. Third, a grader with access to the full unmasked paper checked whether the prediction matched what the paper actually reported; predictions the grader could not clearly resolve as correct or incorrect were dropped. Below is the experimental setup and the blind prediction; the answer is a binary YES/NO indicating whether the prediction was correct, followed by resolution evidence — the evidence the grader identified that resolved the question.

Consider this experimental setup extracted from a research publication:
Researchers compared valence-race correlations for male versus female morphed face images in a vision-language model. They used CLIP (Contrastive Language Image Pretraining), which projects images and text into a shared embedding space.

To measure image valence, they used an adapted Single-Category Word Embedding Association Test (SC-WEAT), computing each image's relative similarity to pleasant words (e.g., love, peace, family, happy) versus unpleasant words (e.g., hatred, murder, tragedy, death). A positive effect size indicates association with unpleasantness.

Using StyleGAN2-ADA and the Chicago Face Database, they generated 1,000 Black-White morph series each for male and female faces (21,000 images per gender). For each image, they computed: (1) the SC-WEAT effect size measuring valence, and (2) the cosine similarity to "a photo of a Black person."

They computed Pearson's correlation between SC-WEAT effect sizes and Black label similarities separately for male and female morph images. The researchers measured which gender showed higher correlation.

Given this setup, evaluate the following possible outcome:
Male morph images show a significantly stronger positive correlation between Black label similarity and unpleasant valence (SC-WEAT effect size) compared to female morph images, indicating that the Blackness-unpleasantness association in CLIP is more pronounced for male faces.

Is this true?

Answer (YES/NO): NO